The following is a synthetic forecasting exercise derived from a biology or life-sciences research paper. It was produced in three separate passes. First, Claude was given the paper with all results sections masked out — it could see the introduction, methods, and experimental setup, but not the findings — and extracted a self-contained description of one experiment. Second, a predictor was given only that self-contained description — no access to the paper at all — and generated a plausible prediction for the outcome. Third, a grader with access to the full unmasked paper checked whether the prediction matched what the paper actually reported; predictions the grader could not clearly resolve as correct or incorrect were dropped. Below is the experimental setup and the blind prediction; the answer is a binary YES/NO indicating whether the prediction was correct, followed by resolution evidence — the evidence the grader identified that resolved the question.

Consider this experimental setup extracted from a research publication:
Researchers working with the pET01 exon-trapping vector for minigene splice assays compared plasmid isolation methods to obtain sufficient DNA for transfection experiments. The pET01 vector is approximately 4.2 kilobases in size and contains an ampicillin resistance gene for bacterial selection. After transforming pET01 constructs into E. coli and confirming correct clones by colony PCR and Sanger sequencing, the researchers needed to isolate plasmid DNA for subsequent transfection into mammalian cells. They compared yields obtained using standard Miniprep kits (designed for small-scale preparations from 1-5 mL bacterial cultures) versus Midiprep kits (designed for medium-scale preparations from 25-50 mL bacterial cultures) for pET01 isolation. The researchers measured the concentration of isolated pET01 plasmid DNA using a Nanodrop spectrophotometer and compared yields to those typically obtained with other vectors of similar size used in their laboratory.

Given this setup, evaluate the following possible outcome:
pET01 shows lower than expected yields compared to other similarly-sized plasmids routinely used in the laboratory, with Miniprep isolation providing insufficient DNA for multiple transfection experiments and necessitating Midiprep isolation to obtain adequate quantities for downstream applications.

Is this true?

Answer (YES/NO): YES